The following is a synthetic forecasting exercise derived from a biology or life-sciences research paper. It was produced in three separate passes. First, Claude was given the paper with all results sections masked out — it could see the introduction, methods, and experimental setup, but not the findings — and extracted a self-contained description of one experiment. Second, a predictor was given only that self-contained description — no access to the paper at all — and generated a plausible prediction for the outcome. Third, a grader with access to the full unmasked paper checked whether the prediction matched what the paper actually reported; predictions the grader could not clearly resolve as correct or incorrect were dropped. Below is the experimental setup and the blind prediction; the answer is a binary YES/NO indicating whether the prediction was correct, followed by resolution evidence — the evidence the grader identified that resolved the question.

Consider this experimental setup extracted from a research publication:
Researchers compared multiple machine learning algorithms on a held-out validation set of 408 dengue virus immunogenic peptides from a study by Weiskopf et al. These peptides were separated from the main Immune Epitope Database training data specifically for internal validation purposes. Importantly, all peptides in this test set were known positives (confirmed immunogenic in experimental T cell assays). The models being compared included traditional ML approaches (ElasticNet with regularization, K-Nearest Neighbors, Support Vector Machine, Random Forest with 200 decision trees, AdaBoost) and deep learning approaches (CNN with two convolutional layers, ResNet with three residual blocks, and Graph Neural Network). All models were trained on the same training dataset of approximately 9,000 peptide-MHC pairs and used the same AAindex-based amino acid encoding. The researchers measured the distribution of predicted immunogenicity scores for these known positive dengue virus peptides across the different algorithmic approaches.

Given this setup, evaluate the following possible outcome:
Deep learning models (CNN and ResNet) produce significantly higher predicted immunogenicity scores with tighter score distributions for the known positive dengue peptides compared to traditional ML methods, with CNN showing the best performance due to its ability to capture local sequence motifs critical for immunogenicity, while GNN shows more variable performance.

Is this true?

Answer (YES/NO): NO